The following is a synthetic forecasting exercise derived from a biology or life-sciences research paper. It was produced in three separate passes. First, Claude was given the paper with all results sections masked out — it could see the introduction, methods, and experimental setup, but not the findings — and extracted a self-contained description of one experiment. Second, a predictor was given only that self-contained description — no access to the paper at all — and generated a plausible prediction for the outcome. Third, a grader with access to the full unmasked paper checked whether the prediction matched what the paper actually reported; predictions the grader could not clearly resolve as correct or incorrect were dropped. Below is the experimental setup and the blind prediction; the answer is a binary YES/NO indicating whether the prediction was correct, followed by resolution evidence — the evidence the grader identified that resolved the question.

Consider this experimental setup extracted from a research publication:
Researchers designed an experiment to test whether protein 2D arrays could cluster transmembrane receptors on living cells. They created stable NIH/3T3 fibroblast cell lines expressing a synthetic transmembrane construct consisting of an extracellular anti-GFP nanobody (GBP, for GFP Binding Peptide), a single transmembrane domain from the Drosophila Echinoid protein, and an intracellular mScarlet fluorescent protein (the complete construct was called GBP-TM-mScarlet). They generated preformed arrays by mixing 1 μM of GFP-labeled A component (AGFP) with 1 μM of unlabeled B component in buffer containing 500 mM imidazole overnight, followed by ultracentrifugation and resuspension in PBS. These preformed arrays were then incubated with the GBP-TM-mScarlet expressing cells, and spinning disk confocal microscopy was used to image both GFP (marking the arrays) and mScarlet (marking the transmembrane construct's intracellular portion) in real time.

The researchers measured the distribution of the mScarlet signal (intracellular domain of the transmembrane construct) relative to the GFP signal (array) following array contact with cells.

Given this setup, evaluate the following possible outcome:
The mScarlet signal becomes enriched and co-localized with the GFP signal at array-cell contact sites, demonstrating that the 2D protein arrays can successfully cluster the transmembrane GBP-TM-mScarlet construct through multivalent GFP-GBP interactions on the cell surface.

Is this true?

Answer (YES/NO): YES